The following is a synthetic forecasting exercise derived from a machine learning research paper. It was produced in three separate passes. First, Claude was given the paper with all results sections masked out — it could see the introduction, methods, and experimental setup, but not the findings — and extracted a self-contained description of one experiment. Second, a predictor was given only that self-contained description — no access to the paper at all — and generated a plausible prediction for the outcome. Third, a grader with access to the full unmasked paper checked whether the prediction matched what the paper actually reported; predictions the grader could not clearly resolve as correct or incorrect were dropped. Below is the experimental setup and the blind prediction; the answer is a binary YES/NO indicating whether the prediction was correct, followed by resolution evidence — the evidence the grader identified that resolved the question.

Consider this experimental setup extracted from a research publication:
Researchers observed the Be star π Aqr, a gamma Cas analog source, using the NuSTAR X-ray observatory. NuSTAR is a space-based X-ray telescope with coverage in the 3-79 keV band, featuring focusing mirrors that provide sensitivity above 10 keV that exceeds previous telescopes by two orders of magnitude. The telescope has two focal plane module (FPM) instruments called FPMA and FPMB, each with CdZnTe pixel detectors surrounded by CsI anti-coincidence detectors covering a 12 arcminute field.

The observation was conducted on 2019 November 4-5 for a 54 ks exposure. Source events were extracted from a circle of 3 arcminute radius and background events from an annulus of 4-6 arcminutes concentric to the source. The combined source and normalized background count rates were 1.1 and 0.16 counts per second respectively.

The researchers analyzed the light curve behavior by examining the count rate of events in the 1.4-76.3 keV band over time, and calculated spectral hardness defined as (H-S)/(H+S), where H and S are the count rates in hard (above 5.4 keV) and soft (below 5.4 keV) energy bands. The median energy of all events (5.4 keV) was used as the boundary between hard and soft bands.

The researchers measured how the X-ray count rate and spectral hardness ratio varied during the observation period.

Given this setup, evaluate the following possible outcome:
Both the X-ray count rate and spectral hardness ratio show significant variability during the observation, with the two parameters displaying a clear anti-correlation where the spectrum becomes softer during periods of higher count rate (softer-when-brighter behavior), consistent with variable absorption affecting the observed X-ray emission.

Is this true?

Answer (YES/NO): NO